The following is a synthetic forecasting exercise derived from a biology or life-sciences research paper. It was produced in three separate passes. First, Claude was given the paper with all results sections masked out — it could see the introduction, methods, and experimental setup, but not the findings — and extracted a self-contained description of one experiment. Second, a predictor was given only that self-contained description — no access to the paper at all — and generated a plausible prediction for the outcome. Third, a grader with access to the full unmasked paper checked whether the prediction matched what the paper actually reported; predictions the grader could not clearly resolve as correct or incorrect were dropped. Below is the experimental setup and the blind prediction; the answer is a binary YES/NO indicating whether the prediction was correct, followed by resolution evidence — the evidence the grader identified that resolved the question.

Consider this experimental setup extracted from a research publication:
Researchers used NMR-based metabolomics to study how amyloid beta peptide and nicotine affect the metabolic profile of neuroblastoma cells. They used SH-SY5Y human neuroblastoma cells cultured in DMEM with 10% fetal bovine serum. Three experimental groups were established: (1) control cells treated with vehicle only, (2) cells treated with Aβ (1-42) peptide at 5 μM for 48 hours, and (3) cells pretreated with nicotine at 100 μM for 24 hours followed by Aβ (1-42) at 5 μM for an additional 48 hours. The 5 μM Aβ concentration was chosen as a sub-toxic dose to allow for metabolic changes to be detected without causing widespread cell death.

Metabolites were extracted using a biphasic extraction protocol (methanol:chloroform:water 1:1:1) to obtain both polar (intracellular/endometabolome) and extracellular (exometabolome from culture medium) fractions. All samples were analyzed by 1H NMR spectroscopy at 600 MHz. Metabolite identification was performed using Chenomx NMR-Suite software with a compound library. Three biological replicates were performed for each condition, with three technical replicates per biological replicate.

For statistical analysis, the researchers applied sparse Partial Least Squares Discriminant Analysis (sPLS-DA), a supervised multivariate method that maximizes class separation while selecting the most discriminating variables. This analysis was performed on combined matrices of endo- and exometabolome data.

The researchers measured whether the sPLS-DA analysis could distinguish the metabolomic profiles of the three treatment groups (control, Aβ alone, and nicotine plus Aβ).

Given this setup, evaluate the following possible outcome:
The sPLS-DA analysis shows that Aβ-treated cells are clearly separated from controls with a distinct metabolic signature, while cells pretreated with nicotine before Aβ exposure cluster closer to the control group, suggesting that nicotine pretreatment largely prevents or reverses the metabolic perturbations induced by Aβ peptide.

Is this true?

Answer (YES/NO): YES